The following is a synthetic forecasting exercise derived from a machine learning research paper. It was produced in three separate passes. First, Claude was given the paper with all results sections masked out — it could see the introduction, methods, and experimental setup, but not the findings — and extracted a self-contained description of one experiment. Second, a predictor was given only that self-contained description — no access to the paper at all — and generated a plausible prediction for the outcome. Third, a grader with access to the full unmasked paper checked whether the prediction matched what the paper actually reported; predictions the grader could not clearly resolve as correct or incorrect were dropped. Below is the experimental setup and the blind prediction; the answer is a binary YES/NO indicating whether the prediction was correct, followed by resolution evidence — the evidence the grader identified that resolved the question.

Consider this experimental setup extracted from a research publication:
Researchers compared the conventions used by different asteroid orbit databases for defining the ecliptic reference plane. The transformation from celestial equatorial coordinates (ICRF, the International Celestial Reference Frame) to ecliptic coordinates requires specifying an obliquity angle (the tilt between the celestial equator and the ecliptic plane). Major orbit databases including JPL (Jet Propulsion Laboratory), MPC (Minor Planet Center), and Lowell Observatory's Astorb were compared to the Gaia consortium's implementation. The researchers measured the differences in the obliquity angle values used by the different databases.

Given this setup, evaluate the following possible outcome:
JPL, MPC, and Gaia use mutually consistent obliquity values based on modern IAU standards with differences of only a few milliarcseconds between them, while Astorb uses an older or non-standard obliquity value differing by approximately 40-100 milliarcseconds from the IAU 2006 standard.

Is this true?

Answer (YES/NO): NO